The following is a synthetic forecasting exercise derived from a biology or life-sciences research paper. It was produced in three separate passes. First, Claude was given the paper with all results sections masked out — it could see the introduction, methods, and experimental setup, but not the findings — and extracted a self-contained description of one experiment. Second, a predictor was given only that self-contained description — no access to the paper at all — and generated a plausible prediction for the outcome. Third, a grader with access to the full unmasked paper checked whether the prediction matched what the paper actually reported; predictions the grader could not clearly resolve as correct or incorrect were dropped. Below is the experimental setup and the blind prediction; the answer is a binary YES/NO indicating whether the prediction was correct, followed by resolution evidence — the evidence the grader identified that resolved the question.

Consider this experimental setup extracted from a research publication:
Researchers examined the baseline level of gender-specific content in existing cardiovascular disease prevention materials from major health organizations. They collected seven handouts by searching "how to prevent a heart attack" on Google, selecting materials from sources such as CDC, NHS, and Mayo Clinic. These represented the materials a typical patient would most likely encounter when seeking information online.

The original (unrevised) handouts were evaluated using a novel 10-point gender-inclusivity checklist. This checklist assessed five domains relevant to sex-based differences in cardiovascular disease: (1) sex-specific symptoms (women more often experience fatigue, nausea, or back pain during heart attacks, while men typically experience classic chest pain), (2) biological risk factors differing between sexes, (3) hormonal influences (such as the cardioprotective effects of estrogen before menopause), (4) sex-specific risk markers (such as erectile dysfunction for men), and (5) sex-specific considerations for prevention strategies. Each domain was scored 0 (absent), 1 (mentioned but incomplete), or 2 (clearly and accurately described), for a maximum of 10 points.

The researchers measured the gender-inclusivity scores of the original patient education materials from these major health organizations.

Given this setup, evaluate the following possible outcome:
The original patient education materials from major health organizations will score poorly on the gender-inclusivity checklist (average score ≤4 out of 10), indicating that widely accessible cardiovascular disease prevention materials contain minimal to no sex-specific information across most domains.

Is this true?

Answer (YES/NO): YES